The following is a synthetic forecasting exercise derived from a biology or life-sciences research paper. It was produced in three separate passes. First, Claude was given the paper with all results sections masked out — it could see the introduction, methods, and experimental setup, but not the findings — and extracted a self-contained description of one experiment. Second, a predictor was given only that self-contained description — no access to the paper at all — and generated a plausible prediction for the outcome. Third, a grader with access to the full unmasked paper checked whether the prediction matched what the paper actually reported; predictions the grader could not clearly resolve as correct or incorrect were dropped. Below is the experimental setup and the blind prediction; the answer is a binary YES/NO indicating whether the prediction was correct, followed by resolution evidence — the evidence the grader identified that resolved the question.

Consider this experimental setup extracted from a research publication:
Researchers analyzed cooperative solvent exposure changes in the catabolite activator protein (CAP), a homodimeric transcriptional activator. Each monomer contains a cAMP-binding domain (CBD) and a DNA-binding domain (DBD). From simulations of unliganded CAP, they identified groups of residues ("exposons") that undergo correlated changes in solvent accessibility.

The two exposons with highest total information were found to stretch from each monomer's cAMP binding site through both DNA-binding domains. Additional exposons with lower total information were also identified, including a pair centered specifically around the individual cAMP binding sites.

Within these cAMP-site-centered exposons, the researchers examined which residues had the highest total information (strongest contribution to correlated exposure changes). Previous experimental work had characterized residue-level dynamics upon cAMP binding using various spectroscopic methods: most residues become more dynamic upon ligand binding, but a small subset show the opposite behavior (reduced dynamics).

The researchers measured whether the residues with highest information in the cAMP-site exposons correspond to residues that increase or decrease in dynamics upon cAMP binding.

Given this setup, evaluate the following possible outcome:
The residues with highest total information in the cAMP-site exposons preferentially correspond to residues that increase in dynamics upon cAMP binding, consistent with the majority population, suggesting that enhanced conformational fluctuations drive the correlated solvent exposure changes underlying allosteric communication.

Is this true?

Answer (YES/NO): NO